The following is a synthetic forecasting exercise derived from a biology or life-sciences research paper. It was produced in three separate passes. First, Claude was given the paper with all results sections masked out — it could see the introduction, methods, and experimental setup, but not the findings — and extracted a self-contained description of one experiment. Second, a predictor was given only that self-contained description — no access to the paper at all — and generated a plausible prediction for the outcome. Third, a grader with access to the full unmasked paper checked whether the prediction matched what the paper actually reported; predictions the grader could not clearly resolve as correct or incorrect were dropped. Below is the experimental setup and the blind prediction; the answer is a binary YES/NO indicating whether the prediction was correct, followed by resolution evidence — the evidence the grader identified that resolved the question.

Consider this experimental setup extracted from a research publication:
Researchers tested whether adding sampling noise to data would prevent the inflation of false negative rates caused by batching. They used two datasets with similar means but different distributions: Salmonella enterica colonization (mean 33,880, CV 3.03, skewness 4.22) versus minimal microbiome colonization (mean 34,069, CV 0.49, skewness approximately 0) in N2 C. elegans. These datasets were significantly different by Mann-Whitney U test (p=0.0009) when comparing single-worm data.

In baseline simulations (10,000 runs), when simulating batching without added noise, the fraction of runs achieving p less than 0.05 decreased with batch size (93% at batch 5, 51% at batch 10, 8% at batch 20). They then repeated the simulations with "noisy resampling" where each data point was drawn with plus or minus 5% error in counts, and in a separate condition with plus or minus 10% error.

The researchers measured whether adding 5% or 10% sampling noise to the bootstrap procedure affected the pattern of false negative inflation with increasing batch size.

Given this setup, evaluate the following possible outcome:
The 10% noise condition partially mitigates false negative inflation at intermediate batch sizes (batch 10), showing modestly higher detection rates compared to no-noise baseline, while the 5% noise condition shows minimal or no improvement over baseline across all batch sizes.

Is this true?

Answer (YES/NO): NO